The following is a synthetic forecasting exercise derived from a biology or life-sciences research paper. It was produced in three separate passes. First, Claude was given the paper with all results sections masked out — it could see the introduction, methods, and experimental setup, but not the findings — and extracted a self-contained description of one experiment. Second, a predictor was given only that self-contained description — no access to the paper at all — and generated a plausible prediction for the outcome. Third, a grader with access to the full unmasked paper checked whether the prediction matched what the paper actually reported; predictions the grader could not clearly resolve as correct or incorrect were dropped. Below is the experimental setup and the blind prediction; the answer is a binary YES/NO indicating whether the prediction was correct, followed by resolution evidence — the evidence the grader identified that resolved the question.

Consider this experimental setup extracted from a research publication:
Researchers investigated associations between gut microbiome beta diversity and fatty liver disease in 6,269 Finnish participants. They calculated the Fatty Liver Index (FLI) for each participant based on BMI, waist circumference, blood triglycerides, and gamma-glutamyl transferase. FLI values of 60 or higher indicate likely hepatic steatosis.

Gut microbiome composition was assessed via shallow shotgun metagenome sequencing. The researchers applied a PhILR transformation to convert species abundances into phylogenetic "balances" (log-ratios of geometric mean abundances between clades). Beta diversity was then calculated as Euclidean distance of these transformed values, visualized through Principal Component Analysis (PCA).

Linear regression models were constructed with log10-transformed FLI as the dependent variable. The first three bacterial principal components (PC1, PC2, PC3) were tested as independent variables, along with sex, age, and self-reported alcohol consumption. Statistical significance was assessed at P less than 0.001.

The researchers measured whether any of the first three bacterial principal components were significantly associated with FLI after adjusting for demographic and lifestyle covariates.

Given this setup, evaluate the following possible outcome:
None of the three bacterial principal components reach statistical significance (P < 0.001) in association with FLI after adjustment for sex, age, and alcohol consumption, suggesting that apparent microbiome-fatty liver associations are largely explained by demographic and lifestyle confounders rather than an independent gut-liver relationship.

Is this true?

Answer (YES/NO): NO